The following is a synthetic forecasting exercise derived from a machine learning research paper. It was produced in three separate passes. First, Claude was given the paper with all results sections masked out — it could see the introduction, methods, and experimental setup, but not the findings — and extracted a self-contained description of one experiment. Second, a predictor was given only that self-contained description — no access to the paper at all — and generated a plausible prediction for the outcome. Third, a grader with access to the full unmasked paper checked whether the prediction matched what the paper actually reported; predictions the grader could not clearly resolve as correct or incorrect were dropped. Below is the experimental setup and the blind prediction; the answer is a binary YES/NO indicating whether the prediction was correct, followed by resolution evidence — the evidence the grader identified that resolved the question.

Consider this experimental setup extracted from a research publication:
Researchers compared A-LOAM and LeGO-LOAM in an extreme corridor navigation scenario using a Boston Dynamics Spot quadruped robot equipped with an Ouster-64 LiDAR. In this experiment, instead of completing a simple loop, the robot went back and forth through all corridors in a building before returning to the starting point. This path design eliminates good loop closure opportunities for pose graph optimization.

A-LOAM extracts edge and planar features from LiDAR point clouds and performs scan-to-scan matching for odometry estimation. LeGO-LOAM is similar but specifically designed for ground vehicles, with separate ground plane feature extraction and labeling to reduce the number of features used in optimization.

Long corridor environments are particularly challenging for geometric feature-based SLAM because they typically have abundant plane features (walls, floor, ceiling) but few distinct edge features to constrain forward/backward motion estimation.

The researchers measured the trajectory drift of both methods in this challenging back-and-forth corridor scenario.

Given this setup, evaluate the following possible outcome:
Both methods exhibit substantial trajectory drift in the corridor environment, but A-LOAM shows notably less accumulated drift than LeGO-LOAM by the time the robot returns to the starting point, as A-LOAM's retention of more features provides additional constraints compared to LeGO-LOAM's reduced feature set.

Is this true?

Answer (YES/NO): YES